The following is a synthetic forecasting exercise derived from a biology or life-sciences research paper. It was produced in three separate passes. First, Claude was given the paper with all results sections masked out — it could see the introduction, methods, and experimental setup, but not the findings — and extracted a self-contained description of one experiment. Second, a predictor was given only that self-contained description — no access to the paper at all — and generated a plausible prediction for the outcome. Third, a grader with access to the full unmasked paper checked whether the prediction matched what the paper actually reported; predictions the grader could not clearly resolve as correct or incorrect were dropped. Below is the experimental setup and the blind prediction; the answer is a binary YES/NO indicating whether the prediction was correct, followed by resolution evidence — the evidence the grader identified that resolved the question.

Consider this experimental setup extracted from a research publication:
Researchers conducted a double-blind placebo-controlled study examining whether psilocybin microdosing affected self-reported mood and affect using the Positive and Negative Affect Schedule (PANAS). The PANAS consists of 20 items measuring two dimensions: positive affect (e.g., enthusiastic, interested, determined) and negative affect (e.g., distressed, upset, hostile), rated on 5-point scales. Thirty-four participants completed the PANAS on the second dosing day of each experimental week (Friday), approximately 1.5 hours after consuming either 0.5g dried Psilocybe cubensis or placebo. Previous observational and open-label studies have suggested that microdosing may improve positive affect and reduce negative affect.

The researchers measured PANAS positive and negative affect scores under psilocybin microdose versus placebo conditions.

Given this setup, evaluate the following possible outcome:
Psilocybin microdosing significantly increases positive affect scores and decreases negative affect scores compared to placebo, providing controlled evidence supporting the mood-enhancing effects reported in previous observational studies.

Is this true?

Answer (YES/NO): NO